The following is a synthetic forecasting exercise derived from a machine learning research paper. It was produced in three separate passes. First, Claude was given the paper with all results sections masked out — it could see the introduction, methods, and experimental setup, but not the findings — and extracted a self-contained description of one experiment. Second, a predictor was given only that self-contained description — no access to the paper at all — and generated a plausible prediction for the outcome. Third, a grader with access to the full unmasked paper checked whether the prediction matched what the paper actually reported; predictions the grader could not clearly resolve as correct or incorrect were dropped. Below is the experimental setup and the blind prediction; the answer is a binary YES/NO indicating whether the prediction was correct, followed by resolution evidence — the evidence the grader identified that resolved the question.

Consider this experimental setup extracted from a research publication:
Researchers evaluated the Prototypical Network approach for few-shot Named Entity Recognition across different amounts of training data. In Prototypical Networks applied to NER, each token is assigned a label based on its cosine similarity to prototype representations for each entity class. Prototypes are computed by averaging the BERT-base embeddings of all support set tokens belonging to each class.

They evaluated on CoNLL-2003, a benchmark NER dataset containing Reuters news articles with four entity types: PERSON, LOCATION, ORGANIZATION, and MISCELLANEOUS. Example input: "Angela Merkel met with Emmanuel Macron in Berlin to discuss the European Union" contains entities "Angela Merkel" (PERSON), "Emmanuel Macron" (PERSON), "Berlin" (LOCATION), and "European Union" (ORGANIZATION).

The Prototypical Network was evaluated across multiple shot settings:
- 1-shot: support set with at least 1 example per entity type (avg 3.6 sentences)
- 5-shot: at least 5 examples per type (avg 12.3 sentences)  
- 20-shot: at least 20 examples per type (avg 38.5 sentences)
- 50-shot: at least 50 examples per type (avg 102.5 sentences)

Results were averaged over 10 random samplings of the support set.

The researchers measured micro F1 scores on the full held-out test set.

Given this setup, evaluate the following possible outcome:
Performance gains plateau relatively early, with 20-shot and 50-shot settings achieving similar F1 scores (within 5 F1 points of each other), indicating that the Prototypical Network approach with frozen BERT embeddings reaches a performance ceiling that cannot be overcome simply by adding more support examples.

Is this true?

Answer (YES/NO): NO